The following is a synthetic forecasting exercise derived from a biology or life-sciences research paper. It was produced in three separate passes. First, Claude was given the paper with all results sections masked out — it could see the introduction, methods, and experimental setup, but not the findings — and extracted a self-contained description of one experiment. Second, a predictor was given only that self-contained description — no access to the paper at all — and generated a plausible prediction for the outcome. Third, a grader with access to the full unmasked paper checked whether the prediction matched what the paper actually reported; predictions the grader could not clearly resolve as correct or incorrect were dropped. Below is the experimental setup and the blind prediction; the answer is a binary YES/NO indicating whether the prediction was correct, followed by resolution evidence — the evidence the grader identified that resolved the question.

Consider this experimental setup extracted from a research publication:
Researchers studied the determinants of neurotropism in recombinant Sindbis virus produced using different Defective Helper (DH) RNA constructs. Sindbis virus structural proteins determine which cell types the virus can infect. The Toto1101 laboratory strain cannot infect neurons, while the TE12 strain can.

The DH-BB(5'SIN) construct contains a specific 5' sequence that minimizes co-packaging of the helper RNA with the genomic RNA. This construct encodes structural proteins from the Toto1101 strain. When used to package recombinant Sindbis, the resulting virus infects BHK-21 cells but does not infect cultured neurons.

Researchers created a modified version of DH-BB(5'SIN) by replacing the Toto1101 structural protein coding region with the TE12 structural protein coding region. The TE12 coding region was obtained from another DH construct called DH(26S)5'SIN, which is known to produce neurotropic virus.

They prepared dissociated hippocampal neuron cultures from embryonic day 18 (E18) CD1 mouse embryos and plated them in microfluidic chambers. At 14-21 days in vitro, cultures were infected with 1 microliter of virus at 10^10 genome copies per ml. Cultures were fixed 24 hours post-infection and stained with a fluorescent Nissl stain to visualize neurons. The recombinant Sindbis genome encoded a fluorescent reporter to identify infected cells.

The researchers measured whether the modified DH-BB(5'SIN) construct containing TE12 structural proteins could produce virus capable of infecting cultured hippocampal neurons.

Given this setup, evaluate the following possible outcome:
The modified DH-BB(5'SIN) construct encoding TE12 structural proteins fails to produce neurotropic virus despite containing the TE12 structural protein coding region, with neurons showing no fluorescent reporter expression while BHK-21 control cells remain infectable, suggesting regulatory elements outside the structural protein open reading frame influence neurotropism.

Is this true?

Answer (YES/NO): NO